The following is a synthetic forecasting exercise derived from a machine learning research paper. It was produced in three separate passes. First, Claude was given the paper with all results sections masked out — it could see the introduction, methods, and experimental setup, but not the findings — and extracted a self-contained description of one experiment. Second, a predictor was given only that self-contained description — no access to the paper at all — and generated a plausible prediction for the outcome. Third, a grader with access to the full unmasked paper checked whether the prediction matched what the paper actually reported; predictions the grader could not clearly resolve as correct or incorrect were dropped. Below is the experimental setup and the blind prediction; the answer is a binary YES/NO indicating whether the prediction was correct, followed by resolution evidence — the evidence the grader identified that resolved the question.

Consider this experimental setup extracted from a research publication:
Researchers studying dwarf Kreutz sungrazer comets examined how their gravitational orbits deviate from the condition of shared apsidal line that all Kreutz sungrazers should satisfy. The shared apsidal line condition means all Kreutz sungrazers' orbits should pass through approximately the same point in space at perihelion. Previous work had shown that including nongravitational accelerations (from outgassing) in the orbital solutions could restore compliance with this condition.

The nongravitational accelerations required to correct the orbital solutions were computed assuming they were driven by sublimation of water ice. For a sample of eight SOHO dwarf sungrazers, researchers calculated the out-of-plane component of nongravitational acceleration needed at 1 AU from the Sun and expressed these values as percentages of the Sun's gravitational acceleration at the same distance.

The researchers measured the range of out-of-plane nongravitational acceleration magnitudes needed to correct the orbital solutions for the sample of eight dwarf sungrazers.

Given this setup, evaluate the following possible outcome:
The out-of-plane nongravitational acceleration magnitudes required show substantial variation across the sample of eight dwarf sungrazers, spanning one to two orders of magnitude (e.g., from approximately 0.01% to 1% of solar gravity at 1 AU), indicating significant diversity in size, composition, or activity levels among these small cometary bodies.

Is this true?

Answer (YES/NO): NO